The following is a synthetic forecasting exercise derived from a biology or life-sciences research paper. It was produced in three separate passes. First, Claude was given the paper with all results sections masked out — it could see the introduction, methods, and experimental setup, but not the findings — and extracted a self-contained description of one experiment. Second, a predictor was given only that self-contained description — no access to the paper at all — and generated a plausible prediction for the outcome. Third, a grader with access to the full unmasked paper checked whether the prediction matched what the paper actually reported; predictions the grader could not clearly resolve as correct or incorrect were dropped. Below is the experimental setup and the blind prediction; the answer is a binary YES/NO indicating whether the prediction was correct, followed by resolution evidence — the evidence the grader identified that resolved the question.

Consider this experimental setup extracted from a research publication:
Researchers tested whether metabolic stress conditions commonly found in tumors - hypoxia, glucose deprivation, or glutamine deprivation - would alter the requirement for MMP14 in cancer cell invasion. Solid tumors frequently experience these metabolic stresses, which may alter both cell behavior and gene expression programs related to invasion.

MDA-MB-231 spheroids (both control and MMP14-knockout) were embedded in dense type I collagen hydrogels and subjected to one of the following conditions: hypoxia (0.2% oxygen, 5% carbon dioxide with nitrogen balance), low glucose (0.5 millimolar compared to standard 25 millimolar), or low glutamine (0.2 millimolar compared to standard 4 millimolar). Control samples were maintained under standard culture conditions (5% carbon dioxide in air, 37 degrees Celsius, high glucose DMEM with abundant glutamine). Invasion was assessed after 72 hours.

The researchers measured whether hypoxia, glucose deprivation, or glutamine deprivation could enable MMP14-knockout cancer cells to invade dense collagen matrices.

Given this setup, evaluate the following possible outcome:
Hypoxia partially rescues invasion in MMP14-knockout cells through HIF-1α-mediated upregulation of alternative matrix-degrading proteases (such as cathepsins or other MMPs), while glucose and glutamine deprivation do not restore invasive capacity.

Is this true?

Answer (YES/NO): NO